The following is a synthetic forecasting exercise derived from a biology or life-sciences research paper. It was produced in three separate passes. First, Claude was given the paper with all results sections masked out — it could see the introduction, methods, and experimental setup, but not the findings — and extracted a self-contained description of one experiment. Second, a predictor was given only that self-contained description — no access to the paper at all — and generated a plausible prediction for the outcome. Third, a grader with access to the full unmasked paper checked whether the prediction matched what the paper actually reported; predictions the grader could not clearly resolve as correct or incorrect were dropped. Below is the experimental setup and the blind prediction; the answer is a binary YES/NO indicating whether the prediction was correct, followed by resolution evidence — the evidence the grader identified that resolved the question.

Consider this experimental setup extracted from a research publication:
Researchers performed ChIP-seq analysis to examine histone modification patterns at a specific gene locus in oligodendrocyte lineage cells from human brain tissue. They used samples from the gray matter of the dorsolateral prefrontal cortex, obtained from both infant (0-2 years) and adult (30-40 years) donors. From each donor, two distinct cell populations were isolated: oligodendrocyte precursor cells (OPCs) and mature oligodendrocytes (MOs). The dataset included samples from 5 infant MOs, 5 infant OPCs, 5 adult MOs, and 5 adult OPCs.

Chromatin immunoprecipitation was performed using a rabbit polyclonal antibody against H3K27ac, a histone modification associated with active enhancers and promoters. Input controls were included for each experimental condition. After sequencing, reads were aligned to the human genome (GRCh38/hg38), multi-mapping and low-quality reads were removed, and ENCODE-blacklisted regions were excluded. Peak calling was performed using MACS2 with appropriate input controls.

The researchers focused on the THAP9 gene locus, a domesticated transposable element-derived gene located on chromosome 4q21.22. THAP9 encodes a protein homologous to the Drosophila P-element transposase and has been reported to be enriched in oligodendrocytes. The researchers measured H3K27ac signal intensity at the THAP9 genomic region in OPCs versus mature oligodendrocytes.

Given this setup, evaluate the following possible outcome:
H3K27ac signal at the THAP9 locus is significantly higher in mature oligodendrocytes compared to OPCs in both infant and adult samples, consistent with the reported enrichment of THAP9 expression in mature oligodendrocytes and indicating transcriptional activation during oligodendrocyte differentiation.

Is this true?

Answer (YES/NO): YES